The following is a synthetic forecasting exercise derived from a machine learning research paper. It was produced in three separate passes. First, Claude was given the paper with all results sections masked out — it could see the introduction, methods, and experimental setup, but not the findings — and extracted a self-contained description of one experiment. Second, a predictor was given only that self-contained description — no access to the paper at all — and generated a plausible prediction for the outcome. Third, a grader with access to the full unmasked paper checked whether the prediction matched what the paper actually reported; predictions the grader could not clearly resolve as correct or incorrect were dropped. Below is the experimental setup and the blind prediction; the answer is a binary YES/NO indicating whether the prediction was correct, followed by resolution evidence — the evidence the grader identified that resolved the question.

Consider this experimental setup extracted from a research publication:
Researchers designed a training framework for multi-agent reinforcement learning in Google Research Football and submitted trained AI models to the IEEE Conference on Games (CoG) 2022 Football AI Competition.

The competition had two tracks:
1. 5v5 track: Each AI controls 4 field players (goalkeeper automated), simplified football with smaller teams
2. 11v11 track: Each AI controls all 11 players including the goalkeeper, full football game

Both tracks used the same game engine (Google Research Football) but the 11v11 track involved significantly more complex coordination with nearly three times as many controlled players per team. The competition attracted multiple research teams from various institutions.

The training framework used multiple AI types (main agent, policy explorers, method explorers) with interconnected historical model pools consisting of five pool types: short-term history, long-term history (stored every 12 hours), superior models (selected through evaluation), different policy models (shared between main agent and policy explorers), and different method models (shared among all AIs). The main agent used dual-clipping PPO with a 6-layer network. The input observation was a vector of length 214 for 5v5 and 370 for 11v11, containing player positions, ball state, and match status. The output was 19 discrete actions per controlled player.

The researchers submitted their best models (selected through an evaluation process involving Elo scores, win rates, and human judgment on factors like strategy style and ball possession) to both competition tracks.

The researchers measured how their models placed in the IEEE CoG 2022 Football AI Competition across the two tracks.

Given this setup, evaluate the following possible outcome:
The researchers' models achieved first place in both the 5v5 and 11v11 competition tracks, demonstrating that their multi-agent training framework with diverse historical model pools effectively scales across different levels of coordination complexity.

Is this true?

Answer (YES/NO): YES